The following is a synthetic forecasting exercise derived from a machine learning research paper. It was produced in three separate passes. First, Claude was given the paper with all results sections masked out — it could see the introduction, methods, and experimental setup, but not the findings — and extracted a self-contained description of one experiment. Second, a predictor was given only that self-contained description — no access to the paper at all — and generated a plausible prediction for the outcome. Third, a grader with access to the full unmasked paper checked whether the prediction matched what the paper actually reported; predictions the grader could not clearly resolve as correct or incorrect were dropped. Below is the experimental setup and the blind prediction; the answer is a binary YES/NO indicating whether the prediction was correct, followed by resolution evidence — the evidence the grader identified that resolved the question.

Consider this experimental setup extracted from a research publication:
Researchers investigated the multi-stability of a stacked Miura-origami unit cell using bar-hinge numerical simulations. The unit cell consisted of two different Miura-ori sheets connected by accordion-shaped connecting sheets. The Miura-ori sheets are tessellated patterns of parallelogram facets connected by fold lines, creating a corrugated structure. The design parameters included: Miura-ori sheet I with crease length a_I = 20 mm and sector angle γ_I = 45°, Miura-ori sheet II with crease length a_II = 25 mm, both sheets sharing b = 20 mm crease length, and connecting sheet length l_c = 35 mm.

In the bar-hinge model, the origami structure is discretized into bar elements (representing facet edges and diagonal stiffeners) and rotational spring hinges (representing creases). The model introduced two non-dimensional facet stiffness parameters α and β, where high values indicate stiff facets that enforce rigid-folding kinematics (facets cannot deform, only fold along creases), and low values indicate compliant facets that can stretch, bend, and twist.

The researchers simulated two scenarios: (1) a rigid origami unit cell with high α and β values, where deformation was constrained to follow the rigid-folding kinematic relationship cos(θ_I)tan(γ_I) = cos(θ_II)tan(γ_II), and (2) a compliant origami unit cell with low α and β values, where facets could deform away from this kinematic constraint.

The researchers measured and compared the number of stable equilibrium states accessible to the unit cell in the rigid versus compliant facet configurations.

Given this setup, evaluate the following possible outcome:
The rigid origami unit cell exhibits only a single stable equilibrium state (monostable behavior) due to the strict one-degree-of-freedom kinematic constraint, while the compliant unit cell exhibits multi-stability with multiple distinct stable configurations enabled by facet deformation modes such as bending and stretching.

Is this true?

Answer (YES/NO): NO